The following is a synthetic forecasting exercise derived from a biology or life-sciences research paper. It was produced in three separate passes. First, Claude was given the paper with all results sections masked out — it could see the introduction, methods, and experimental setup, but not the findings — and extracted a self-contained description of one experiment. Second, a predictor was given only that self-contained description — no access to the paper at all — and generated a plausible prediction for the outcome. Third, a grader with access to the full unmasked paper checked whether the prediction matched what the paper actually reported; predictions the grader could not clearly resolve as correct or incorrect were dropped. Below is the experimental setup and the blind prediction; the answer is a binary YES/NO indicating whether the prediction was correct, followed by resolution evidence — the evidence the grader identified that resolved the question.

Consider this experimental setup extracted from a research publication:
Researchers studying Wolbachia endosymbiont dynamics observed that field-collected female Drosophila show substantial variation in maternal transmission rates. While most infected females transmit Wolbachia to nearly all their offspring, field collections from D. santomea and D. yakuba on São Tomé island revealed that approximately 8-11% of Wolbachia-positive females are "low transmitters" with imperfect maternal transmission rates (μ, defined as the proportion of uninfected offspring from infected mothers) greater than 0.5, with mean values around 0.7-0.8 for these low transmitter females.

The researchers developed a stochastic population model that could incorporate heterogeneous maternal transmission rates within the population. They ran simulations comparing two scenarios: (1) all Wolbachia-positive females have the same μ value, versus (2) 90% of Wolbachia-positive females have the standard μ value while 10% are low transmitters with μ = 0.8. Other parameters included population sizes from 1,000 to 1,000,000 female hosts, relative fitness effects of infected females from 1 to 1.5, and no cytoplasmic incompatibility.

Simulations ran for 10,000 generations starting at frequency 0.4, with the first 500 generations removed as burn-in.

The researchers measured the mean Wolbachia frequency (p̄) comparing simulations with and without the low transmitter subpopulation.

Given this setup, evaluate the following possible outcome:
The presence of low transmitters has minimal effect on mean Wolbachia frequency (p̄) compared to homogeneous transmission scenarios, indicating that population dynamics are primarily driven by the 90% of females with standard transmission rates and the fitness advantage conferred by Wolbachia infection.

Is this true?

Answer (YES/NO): NO